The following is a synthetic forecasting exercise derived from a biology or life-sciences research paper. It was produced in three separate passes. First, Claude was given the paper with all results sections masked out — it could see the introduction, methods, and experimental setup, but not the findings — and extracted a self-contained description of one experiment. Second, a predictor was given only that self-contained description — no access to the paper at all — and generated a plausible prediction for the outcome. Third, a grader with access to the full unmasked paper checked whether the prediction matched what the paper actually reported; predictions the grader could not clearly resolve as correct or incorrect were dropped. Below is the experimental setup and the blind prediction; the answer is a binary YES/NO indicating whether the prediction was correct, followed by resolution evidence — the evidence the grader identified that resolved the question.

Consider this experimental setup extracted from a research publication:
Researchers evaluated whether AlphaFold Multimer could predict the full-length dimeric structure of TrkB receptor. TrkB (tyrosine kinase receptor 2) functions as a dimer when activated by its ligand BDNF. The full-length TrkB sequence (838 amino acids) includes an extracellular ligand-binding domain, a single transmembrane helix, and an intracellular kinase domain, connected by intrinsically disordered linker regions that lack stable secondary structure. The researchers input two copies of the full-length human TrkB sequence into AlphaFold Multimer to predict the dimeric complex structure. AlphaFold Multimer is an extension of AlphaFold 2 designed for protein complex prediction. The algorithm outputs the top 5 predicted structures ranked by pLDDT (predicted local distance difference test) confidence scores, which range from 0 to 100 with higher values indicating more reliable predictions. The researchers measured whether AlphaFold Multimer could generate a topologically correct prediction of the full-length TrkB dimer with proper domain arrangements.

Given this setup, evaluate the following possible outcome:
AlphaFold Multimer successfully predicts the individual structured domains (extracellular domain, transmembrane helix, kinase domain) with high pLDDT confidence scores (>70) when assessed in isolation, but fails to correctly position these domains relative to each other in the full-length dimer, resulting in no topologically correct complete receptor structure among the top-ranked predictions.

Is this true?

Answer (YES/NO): NO